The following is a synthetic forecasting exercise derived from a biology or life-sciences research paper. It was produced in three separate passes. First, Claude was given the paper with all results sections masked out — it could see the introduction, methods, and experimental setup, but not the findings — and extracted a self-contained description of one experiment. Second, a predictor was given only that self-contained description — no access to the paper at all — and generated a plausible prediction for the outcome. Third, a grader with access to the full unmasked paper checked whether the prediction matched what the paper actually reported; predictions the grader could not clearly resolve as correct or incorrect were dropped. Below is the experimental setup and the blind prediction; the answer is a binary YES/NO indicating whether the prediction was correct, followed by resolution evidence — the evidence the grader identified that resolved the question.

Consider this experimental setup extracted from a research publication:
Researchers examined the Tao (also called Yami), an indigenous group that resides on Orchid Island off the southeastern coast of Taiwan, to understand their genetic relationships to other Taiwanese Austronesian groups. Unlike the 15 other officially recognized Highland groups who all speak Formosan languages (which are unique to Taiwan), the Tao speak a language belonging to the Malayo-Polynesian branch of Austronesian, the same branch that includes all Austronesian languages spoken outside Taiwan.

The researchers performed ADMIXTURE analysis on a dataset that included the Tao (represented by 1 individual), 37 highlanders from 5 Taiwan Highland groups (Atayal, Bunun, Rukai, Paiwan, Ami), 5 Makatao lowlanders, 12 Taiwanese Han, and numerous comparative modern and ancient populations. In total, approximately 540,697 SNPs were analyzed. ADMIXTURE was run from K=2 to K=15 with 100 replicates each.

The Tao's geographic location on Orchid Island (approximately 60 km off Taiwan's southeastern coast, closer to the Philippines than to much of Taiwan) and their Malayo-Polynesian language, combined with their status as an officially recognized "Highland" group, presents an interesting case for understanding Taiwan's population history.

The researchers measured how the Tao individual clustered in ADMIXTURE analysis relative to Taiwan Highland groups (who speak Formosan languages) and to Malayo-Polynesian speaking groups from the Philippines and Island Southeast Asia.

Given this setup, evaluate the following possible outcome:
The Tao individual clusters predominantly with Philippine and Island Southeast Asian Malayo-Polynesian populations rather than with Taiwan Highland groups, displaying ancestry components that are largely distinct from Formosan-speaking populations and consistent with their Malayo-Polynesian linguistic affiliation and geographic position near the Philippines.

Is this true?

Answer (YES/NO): NO